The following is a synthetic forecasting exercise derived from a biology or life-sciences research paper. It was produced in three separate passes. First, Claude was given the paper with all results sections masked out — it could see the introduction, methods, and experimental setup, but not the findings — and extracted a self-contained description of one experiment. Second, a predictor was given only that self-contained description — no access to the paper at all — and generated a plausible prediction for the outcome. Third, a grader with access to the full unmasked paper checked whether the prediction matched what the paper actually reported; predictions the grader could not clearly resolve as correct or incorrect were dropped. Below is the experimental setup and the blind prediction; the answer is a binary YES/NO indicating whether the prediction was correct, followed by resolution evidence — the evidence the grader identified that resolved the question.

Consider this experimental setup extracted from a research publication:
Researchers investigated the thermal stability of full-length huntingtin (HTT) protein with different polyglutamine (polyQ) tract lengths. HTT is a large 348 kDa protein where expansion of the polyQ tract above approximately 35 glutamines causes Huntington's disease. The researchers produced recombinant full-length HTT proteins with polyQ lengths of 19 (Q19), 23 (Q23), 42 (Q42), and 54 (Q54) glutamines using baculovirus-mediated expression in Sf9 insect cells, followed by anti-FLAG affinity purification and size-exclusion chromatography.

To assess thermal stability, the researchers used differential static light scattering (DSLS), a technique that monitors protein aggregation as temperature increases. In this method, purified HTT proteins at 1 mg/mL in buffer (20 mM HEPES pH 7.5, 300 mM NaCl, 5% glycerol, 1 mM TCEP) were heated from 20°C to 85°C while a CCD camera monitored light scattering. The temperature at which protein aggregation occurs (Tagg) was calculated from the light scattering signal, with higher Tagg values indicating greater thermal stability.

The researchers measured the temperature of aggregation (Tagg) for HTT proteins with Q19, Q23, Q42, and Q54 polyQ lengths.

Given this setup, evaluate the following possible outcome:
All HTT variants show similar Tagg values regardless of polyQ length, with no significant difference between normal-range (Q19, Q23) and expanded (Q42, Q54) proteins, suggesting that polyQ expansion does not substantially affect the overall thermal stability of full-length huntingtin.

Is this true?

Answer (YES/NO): YES